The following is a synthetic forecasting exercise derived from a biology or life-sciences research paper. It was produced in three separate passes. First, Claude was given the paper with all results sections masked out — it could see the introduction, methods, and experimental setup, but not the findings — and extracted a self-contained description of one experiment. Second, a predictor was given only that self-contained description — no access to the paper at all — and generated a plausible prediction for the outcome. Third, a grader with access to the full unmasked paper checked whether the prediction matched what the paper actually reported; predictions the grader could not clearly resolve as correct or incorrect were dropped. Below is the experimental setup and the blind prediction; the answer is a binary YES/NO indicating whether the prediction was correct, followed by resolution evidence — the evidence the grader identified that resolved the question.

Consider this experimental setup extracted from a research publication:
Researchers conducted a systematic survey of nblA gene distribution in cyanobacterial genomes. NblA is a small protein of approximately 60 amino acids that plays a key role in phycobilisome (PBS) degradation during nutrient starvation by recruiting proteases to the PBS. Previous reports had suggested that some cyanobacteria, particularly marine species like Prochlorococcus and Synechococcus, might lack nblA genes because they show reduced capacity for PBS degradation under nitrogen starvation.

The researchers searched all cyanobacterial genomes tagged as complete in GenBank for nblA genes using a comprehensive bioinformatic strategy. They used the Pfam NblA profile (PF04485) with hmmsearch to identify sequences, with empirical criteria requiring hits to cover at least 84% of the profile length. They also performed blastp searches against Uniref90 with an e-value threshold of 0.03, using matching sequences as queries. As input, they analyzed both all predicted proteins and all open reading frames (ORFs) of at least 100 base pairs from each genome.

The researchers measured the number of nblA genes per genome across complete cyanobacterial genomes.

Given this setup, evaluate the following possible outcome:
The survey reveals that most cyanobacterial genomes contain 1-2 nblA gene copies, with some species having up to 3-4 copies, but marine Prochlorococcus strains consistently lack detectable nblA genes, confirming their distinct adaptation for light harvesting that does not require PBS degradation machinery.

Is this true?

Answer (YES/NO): NO